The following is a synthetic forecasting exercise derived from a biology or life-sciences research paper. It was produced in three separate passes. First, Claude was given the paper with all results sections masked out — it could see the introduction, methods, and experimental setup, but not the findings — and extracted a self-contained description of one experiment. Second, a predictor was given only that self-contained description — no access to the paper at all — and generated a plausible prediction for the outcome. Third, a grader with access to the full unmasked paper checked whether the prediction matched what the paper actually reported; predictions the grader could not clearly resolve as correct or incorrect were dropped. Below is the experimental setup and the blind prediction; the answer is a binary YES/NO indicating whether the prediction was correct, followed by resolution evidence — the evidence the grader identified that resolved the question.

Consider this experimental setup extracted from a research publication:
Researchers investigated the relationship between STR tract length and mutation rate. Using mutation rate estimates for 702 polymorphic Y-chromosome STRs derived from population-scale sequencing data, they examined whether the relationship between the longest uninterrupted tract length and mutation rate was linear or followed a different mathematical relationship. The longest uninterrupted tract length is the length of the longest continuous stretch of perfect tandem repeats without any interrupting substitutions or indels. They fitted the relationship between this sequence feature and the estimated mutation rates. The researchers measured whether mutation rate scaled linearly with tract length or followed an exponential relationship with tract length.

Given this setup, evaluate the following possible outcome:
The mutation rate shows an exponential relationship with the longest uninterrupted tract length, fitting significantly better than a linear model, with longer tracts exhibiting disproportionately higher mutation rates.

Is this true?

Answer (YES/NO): YES